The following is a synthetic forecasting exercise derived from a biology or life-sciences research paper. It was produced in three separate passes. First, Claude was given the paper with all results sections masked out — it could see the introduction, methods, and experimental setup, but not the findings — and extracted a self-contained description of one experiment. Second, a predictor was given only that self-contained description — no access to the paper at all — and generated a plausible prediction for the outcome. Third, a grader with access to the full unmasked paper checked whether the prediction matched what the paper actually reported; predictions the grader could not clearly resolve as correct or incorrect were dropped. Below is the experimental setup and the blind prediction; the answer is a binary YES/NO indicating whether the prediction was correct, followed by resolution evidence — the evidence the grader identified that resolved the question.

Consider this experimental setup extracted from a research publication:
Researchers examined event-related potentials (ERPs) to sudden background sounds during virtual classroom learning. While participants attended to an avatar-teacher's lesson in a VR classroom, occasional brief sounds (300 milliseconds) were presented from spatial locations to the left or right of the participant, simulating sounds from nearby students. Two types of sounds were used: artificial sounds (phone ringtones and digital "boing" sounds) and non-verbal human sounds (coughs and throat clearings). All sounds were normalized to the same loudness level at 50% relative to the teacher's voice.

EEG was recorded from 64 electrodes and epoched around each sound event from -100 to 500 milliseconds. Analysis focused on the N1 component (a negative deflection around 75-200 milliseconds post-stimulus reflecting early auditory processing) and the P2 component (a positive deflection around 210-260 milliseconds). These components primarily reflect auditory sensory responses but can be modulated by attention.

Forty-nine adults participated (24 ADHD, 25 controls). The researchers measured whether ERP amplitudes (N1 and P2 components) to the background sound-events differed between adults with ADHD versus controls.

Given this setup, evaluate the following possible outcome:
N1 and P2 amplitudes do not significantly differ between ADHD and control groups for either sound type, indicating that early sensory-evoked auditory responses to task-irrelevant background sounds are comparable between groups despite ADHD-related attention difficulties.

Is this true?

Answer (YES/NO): NO